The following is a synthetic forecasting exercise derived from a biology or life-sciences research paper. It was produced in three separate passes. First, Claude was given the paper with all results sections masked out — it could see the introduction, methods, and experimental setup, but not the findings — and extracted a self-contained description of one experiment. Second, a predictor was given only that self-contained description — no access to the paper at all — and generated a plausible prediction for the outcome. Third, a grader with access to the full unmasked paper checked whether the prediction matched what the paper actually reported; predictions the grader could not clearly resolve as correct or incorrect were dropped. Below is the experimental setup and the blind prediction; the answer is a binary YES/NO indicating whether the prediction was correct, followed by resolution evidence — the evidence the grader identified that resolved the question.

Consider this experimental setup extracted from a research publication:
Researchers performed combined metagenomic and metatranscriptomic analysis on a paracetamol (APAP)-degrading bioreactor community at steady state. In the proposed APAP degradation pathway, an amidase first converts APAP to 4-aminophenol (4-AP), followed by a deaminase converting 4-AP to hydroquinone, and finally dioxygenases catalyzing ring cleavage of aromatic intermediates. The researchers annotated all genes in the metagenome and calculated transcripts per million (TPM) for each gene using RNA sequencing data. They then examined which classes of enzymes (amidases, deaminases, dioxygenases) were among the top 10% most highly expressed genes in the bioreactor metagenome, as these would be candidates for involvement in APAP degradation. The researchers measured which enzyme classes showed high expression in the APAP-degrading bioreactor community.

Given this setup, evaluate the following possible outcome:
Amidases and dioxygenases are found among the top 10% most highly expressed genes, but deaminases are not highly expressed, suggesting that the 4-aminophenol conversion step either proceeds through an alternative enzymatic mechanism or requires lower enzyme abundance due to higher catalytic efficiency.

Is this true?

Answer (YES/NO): YES